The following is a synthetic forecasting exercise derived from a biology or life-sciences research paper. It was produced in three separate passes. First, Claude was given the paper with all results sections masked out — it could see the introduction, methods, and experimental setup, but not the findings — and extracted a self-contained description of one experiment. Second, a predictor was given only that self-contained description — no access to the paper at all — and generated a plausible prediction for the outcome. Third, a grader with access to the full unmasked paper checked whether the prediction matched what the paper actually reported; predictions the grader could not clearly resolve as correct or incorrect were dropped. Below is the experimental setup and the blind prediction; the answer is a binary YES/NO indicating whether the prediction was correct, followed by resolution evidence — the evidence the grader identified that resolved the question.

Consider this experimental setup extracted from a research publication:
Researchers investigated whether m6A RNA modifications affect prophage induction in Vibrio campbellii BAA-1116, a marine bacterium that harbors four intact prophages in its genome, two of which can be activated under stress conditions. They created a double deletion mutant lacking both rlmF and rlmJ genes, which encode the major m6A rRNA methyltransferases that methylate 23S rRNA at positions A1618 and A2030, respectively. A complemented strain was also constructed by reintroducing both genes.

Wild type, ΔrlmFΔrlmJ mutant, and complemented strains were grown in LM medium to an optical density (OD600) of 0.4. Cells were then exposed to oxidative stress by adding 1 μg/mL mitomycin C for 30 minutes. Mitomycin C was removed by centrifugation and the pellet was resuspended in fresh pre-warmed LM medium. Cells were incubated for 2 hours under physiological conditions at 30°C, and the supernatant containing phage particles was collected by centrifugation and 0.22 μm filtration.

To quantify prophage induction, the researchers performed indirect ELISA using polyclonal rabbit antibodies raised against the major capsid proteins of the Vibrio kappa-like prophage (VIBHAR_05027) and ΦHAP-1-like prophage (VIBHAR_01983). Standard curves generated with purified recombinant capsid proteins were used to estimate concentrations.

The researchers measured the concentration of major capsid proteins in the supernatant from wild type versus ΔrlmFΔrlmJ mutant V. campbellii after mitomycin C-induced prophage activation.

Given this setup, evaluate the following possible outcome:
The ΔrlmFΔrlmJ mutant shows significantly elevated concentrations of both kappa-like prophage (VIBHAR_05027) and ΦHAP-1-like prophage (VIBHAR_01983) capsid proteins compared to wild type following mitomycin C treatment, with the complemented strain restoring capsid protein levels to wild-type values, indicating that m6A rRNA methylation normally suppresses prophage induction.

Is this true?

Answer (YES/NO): NO